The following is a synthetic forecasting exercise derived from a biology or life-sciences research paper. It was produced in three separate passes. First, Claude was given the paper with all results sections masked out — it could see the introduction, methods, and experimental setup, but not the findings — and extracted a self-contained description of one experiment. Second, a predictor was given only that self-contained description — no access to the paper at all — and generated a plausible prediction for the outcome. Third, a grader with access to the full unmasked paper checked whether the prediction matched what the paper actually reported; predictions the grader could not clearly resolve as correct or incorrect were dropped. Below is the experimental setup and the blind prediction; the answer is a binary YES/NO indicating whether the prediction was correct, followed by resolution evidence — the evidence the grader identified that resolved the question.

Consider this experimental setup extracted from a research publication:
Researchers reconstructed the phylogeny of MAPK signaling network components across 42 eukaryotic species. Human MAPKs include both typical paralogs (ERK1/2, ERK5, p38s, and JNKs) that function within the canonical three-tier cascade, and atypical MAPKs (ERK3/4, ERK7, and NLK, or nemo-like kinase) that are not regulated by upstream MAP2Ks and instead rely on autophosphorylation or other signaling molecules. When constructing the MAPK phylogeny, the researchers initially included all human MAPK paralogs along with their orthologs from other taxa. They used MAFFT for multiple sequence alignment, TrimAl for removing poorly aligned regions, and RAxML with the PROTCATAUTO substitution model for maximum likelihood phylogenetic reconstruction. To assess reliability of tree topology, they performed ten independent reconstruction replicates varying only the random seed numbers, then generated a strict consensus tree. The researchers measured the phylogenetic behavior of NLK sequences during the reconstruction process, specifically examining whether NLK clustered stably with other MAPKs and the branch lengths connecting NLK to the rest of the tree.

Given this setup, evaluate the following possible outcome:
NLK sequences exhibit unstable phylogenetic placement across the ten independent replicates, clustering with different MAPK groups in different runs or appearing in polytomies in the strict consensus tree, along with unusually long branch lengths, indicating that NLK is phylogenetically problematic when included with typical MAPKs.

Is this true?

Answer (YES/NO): YES